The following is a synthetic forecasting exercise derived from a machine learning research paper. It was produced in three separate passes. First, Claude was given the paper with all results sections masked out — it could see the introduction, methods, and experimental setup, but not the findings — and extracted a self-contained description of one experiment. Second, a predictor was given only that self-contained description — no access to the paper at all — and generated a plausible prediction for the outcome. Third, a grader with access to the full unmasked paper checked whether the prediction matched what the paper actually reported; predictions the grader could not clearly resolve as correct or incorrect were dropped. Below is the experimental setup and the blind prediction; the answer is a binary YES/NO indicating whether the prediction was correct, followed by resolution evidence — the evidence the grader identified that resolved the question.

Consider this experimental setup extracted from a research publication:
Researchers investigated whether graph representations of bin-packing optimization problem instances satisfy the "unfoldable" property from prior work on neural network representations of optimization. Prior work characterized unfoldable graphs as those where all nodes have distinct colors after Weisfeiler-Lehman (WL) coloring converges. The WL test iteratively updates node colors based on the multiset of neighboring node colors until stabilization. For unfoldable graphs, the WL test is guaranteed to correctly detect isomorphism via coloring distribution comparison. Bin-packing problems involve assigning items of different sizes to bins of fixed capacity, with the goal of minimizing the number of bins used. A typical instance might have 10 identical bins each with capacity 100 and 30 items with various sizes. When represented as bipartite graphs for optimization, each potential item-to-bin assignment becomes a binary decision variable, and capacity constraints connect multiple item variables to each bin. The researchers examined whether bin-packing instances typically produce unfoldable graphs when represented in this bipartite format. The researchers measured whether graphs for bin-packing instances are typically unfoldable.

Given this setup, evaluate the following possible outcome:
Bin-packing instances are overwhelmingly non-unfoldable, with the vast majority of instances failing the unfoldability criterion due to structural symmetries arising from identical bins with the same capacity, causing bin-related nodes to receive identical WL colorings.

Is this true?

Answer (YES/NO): YES